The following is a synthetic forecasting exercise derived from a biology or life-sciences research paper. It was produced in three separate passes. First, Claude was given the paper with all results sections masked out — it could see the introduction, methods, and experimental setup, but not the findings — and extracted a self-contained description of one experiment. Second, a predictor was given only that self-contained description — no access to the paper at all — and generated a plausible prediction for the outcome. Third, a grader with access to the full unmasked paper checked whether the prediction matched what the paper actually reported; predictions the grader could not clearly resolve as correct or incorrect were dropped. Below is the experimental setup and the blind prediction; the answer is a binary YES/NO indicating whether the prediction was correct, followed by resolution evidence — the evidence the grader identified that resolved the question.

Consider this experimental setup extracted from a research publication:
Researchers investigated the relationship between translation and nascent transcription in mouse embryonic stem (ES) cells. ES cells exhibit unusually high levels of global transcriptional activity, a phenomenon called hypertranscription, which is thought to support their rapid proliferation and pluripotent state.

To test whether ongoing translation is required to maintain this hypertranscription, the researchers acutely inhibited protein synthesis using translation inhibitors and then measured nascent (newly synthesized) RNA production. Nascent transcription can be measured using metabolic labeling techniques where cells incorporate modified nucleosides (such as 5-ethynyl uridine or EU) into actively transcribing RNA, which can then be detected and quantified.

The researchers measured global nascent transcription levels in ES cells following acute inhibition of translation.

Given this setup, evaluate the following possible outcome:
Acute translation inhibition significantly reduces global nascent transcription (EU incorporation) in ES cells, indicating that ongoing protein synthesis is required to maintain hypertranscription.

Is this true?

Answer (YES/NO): YES